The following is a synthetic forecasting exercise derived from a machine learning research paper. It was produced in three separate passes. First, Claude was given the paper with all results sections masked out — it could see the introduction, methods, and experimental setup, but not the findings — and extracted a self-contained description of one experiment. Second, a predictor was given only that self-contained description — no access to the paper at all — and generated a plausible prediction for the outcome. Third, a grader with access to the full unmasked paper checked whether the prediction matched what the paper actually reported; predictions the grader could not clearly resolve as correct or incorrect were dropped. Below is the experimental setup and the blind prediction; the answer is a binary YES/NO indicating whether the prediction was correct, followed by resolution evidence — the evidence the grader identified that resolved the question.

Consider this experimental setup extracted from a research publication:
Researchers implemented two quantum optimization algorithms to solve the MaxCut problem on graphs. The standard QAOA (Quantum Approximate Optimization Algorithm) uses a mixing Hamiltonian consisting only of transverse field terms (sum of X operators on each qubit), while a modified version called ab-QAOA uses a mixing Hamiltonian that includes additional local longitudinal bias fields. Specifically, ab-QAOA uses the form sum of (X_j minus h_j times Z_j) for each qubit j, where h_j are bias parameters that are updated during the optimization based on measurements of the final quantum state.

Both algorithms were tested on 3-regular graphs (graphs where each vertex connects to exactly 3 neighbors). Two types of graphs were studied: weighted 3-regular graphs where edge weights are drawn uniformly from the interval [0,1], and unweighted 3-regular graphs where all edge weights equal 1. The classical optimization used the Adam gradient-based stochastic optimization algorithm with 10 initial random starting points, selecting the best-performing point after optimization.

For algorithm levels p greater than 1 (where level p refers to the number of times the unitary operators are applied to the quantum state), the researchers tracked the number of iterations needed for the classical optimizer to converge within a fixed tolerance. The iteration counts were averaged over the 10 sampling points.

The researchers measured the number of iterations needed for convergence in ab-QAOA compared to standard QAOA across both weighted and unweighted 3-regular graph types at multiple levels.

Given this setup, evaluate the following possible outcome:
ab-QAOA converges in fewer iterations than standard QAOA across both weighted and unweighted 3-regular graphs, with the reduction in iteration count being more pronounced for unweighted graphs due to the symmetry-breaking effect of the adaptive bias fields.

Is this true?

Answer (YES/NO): NO